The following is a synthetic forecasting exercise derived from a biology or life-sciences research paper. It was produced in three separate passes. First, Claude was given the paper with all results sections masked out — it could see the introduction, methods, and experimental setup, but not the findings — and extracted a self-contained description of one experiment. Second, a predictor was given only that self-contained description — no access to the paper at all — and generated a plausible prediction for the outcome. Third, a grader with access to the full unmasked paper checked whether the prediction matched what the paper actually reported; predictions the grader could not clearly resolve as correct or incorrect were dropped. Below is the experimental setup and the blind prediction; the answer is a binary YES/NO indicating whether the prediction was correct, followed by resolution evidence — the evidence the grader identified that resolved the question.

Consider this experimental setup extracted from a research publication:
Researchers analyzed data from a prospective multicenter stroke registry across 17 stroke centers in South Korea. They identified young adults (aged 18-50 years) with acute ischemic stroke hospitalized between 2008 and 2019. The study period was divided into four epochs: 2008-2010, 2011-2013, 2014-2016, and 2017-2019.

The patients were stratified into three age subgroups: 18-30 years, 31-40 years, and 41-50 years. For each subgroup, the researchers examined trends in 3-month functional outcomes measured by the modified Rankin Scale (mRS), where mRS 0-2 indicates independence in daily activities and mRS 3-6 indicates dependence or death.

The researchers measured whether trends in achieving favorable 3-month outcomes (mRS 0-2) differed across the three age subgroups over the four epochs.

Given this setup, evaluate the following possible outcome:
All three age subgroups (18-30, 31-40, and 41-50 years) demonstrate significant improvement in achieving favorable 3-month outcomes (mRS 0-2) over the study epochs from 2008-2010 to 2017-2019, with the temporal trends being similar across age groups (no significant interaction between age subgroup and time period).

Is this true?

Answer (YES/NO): NO